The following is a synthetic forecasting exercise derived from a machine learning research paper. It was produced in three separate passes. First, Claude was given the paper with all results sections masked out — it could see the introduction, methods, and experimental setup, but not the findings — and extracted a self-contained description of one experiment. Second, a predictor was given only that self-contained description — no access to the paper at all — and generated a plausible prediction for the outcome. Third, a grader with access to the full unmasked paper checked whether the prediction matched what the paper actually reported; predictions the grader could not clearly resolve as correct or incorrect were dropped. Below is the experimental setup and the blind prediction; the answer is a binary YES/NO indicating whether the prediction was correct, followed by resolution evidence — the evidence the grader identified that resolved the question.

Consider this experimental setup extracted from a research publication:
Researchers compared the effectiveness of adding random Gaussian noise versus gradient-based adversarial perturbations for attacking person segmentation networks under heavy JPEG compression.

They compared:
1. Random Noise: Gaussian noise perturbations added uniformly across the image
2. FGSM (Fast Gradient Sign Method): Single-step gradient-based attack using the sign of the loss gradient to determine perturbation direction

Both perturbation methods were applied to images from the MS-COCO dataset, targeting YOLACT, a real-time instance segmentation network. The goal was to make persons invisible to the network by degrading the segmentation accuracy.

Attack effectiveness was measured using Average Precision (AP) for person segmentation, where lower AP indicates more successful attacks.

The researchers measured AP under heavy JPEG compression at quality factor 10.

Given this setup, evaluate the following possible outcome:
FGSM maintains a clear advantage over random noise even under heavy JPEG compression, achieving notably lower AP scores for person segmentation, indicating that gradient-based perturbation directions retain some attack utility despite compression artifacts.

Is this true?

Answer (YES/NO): NO